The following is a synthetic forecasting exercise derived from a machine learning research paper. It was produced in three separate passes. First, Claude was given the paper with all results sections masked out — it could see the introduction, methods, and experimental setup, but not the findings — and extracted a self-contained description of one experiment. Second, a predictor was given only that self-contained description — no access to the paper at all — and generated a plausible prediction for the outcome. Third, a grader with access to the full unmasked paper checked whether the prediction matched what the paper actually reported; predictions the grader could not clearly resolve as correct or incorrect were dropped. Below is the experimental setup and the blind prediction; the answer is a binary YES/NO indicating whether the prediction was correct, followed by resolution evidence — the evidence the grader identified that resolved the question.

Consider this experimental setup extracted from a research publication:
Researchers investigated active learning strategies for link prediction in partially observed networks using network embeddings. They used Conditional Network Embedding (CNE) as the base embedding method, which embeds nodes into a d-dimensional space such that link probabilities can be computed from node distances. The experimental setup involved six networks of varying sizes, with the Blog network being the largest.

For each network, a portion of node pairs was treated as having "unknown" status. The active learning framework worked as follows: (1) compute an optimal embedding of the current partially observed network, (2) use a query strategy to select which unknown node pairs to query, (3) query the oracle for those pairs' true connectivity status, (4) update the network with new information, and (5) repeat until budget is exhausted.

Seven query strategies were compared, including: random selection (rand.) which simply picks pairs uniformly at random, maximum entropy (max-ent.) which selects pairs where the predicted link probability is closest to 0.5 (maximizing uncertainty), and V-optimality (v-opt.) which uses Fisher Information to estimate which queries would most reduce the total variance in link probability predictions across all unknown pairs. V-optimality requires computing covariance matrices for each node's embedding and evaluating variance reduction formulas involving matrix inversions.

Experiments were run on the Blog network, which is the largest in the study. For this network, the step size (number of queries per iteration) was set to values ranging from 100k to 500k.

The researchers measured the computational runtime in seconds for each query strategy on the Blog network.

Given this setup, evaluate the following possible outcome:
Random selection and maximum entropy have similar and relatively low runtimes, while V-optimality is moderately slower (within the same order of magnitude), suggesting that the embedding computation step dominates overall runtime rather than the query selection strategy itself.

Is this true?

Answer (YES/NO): NO